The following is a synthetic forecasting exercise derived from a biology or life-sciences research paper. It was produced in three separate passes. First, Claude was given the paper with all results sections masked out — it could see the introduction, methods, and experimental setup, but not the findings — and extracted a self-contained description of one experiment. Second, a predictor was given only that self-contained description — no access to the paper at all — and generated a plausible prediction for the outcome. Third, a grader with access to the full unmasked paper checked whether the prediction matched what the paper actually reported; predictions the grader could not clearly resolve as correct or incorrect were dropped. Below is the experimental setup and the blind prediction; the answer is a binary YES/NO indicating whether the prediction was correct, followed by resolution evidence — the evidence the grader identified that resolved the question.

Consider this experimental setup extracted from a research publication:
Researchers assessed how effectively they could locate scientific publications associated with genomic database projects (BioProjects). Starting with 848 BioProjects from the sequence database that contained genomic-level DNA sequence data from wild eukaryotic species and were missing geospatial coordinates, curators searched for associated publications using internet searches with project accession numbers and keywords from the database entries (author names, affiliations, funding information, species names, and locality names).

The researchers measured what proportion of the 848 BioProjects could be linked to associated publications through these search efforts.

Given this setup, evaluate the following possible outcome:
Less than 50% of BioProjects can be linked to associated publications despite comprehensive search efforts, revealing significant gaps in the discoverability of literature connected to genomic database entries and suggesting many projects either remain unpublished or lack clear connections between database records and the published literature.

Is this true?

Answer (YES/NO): NO